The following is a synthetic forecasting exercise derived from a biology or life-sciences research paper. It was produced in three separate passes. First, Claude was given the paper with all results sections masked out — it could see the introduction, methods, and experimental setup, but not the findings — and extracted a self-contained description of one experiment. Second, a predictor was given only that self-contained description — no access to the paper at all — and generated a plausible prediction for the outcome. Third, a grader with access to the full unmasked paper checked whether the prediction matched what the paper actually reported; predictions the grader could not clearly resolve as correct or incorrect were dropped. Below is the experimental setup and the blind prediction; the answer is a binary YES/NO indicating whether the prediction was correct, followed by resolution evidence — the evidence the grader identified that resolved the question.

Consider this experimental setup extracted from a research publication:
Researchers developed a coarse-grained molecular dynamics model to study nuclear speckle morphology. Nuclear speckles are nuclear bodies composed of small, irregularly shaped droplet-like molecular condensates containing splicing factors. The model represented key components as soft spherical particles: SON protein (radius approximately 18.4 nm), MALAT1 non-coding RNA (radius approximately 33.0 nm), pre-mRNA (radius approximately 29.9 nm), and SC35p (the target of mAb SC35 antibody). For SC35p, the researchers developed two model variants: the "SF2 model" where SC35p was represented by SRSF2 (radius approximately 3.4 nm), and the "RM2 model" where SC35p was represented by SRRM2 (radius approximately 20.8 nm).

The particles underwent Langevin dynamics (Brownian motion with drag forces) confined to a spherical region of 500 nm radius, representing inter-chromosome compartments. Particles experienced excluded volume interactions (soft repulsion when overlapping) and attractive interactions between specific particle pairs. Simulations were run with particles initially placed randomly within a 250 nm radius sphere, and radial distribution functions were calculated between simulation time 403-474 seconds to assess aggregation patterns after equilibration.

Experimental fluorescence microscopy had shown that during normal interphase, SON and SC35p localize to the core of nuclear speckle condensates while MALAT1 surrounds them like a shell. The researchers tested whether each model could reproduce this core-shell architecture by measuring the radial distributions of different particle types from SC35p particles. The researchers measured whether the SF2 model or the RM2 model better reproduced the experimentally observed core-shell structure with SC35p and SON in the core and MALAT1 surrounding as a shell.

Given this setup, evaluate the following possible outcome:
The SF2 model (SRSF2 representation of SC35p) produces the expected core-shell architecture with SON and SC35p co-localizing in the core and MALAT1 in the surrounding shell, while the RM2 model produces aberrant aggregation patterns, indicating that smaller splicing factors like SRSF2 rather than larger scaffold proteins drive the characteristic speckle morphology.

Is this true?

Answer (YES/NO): NO